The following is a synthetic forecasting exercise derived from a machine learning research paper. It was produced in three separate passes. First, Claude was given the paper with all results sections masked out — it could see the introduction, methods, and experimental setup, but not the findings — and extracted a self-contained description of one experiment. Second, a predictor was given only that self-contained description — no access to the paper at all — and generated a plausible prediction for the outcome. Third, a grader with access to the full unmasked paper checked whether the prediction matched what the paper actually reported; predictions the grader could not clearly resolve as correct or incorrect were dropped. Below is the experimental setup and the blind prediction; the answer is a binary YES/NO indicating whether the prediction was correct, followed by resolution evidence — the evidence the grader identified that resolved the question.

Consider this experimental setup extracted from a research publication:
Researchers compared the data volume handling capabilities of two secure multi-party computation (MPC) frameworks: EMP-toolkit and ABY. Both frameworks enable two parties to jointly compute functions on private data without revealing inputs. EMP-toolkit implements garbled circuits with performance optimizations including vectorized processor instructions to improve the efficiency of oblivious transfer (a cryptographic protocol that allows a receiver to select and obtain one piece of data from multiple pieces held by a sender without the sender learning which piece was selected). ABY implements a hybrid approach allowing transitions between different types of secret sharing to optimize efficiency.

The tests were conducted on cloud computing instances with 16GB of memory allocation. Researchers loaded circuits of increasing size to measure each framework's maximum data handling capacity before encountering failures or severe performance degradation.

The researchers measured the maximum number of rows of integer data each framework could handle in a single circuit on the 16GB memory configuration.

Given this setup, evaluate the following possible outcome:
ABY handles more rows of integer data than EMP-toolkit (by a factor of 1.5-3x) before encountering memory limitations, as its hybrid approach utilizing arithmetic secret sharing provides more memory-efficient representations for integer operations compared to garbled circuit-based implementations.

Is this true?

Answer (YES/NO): NO